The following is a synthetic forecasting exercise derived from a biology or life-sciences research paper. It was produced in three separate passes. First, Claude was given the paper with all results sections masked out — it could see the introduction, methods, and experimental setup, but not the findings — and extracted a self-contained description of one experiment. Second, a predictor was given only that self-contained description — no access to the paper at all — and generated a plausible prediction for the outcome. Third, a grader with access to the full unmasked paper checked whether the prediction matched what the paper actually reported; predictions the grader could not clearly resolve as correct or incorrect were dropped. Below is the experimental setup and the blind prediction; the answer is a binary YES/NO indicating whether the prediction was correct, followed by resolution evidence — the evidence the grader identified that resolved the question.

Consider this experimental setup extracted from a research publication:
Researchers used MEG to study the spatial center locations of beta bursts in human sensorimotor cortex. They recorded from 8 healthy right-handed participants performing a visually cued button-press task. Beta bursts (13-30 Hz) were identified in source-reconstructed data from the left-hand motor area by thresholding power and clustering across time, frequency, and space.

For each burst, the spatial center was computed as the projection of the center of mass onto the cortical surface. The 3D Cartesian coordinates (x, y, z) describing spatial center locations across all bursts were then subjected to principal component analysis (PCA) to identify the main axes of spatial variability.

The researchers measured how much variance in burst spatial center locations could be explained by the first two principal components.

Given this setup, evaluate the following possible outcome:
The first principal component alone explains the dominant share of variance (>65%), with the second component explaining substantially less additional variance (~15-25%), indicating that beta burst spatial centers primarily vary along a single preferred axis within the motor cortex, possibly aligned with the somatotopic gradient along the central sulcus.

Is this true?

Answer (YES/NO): NO